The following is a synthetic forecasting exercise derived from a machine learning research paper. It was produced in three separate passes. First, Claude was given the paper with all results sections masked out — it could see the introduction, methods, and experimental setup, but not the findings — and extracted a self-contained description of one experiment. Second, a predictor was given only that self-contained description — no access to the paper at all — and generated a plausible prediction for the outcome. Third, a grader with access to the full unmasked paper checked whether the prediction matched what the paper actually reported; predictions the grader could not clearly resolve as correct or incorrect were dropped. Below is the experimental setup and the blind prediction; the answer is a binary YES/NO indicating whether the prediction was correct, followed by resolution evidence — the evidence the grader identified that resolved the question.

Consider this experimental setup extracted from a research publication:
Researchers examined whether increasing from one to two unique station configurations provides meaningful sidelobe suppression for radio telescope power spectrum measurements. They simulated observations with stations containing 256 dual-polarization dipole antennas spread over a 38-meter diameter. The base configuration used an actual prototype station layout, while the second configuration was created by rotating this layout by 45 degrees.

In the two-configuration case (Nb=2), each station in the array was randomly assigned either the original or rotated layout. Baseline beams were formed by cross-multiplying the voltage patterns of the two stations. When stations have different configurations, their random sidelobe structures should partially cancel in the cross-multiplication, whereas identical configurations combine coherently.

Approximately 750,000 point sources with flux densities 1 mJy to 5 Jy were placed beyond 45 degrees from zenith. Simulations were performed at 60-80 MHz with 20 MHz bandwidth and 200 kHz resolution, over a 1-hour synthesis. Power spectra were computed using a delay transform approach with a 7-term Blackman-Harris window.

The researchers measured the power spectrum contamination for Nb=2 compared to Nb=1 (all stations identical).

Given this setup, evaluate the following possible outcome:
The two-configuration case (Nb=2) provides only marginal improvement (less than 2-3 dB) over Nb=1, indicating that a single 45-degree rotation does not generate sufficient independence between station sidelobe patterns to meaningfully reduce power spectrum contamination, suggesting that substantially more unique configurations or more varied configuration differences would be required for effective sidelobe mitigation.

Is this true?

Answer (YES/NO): YES